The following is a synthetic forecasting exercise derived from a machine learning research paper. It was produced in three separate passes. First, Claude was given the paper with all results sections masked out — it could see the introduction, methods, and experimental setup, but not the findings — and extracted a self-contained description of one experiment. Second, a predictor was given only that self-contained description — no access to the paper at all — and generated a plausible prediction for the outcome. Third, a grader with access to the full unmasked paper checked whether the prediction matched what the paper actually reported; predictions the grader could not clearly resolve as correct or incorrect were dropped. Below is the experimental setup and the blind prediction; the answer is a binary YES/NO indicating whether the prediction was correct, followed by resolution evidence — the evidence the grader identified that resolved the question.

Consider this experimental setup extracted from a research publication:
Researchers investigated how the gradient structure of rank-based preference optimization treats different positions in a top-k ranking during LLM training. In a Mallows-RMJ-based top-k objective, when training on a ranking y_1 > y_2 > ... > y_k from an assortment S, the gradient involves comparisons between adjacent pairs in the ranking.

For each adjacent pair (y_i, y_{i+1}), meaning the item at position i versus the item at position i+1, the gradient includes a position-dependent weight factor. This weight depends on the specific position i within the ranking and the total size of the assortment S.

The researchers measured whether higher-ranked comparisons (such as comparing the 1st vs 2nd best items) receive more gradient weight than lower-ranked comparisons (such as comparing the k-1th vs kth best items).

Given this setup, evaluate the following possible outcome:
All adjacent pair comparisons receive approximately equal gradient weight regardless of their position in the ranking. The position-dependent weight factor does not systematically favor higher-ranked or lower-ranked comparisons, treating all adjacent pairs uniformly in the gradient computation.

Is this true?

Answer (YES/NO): NO